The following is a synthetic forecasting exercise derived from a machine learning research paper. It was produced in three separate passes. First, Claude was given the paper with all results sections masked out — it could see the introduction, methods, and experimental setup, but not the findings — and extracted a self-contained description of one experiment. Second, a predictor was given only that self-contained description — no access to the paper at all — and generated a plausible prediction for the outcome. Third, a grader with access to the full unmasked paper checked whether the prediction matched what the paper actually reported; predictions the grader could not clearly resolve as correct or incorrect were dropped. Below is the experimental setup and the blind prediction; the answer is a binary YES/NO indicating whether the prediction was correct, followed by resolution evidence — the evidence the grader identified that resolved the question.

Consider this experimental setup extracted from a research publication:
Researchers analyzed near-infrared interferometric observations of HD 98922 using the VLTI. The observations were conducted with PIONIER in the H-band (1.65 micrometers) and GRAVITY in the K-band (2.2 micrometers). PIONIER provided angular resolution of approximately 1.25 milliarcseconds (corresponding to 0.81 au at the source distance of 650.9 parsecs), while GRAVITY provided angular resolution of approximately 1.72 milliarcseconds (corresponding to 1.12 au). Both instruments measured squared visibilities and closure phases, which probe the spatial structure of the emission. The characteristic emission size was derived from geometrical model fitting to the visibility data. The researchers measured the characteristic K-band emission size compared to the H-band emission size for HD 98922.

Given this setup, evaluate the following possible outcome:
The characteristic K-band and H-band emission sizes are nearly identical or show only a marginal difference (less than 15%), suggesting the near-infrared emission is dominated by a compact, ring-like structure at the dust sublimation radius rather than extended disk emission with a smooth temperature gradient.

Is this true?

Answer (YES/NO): NO